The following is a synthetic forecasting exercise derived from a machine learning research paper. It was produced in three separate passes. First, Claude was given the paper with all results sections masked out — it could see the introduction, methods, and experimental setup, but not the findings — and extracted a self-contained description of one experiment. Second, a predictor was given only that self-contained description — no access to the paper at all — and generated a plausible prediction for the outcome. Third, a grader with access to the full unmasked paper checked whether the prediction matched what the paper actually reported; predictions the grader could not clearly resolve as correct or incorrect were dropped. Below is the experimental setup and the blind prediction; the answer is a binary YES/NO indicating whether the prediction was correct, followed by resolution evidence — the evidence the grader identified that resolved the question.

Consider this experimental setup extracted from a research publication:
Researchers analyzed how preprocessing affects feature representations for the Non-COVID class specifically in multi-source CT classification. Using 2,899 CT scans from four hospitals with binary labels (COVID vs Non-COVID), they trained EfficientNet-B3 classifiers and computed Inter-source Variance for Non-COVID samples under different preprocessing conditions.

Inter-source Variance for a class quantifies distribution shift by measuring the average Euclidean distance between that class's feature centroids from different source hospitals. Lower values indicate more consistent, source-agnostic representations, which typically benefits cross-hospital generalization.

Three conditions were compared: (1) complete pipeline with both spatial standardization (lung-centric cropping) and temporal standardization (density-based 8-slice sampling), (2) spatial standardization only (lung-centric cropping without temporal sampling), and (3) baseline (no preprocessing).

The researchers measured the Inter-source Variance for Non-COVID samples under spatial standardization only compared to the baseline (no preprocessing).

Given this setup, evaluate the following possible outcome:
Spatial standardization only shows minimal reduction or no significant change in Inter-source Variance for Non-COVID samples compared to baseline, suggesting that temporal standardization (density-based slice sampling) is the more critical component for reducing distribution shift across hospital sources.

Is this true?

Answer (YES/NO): NO